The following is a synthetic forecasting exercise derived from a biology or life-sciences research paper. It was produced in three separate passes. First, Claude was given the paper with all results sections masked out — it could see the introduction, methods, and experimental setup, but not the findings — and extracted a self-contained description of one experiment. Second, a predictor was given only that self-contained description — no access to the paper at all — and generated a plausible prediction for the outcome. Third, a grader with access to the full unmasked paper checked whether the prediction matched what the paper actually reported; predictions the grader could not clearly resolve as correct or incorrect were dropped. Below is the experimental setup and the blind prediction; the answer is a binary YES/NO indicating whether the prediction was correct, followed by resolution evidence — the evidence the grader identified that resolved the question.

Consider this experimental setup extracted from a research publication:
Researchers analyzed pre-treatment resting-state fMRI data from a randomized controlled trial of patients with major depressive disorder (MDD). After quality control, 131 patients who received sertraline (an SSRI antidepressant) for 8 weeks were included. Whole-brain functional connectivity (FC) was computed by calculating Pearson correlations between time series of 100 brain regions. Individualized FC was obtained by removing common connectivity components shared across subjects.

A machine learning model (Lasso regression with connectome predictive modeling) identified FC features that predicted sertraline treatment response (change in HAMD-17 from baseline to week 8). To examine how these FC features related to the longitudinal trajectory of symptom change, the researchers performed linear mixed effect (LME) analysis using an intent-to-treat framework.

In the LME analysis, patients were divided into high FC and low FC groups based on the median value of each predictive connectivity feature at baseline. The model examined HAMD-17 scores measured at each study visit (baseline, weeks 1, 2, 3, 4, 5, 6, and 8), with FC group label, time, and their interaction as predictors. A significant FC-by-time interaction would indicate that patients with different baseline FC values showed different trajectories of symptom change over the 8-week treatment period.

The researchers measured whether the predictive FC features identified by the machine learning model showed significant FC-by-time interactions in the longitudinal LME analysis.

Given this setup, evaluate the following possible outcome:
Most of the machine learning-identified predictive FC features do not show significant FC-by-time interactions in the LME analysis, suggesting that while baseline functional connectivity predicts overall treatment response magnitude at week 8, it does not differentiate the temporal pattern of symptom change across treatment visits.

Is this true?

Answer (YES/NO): NO